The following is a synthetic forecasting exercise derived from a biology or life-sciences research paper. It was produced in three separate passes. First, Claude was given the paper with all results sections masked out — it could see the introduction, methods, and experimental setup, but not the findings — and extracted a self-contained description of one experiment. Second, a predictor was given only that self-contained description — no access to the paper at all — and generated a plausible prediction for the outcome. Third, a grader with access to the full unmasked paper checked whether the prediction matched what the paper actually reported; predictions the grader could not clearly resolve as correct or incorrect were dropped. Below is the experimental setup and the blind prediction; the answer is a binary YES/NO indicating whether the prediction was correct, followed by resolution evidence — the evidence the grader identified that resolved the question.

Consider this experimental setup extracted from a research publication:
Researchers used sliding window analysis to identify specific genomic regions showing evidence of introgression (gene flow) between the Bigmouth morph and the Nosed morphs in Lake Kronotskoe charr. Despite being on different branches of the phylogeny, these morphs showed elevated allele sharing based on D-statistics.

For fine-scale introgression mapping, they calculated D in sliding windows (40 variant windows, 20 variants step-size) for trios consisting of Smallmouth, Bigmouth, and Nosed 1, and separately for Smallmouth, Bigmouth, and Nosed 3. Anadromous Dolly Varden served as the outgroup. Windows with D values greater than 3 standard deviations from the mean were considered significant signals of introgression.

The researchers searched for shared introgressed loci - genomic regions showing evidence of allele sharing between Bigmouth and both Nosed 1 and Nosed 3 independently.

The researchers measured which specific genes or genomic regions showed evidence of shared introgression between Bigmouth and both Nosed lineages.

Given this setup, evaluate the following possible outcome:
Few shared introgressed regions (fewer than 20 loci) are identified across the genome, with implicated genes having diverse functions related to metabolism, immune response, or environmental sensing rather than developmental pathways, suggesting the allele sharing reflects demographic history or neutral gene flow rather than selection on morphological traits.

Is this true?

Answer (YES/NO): NO